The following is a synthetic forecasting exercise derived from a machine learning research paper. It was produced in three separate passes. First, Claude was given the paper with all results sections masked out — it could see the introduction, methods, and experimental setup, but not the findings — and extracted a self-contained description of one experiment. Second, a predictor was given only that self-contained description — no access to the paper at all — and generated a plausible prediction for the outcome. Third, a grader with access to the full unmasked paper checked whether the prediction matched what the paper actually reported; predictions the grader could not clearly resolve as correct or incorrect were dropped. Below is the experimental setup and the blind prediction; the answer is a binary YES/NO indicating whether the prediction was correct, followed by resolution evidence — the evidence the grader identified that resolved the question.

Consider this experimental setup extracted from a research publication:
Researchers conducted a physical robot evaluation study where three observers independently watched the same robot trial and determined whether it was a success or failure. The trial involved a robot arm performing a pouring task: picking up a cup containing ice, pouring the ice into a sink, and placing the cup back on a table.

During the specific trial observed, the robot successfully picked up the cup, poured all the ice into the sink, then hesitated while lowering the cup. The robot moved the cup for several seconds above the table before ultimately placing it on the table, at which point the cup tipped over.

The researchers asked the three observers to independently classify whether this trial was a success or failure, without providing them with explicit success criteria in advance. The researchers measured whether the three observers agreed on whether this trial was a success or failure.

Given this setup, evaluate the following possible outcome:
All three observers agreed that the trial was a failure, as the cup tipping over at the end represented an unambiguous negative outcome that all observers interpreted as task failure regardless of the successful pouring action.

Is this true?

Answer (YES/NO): NO